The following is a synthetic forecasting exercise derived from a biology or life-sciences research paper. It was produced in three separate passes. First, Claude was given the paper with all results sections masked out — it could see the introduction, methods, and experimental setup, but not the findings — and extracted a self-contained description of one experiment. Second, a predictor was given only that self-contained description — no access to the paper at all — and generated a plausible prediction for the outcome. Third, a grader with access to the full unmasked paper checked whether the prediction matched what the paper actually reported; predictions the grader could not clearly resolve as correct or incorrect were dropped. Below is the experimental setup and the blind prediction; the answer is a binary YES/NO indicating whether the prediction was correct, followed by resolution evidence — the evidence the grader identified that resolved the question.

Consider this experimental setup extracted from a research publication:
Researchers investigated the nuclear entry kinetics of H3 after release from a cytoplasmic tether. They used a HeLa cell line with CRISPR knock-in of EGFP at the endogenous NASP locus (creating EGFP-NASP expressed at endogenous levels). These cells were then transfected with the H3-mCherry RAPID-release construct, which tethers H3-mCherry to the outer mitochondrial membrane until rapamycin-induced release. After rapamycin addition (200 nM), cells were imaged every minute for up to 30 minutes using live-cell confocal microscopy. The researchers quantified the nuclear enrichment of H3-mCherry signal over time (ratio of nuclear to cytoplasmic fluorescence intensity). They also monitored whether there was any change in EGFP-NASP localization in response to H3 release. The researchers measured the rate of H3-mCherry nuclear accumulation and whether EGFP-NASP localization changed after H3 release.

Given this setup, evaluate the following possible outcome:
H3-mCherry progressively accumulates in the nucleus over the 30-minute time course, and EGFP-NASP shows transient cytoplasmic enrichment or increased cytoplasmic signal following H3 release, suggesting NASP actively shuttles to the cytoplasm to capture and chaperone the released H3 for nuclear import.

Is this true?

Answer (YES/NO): NO